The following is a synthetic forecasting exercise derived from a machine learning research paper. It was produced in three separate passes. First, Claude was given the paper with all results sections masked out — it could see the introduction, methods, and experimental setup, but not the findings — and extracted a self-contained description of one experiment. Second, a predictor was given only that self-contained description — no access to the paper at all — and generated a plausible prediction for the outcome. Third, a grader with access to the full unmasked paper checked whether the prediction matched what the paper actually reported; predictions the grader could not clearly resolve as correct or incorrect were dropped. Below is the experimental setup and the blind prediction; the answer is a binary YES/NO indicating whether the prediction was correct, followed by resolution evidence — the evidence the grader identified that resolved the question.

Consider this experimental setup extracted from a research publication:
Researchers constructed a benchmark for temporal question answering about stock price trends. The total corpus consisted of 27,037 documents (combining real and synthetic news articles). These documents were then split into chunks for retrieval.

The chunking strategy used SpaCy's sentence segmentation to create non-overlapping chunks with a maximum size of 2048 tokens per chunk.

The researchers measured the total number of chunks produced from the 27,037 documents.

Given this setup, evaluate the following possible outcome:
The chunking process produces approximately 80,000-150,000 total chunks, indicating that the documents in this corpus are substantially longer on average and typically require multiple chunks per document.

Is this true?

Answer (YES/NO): NO